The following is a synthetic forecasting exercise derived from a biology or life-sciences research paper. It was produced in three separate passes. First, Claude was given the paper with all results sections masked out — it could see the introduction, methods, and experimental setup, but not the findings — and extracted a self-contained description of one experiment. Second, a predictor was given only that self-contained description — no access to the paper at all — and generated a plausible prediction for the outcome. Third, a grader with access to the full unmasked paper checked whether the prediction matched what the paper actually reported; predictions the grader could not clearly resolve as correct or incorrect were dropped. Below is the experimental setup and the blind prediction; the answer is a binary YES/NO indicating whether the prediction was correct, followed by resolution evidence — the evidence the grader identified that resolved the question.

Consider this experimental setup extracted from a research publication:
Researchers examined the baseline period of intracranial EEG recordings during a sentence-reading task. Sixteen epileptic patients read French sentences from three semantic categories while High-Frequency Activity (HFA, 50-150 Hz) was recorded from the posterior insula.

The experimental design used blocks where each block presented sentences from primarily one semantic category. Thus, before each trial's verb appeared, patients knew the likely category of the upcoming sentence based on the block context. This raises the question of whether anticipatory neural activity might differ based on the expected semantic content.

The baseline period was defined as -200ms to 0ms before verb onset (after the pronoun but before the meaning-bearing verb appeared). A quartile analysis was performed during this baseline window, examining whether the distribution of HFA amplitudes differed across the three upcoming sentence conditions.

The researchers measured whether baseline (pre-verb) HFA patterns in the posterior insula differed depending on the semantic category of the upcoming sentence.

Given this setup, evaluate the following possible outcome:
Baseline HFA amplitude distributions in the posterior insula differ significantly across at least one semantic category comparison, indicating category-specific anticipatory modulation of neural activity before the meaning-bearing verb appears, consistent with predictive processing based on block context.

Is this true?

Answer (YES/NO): NO